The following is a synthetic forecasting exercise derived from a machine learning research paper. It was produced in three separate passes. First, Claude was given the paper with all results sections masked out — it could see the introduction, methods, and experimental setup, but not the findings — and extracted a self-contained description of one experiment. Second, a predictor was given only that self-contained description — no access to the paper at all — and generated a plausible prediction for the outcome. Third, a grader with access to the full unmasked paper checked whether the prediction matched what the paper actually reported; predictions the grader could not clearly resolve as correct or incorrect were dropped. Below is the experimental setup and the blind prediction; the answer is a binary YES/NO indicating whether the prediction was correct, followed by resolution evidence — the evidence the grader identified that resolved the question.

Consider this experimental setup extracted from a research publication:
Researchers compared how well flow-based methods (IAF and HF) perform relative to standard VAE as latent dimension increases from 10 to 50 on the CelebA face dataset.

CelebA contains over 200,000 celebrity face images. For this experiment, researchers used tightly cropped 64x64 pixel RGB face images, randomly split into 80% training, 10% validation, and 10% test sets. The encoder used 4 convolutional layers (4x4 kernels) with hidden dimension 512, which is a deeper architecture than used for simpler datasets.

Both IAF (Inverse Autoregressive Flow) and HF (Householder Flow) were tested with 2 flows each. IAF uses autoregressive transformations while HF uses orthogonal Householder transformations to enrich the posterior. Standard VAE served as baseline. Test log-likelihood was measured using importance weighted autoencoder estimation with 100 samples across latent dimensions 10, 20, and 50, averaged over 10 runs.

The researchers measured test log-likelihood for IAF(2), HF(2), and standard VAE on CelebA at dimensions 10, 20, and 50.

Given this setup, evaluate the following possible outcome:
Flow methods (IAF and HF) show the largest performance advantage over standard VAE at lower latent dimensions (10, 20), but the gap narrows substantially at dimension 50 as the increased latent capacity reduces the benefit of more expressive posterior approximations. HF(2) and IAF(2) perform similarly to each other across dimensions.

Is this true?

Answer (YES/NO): NO